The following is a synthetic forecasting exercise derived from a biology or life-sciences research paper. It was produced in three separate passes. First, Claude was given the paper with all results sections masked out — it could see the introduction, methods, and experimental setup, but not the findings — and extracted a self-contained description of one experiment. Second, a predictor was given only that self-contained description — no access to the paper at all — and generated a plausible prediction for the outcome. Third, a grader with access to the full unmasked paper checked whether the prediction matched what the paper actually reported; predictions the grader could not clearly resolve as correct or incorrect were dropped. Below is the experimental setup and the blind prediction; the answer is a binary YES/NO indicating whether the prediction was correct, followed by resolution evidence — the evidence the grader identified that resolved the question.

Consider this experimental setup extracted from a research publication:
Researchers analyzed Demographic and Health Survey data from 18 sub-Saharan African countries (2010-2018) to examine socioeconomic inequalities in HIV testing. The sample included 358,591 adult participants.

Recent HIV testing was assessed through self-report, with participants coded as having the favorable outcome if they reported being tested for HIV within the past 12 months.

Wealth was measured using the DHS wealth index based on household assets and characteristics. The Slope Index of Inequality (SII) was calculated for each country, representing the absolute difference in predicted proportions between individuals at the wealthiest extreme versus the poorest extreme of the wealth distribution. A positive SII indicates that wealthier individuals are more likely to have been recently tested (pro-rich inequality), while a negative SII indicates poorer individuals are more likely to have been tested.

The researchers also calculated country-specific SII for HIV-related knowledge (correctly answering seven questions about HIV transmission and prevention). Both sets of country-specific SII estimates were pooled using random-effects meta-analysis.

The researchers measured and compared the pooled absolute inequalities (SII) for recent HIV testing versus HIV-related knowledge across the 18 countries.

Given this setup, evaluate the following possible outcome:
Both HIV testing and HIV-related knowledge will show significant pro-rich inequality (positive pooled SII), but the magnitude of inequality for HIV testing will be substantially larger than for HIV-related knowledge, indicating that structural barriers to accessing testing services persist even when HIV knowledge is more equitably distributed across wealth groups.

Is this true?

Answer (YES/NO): NO